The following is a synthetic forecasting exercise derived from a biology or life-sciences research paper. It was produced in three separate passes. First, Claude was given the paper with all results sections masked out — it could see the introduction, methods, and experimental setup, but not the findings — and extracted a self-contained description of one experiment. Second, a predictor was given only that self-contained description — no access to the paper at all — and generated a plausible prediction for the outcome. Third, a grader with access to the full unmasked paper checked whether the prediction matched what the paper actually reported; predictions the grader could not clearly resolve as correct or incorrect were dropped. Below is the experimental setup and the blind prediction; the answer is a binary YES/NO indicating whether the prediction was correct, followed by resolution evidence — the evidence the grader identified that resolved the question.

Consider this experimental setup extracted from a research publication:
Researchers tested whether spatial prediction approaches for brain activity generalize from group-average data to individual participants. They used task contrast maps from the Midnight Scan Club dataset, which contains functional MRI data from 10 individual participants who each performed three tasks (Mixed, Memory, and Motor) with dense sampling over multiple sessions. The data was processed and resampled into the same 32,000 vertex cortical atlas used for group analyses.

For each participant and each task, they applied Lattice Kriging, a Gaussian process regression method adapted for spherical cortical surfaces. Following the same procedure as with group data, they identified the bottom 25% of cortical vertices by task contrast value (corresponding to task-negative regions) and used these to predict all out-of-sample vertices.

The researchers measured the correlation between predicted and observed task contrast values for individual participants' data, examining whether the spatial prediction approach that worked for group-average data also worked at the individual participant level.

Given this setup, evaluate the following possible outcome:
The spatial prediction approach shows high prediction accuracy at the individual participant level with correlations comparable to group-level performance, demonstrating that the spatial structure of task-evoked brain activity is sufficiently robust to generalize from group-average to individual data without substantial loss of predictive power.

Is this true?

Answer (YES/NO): YES